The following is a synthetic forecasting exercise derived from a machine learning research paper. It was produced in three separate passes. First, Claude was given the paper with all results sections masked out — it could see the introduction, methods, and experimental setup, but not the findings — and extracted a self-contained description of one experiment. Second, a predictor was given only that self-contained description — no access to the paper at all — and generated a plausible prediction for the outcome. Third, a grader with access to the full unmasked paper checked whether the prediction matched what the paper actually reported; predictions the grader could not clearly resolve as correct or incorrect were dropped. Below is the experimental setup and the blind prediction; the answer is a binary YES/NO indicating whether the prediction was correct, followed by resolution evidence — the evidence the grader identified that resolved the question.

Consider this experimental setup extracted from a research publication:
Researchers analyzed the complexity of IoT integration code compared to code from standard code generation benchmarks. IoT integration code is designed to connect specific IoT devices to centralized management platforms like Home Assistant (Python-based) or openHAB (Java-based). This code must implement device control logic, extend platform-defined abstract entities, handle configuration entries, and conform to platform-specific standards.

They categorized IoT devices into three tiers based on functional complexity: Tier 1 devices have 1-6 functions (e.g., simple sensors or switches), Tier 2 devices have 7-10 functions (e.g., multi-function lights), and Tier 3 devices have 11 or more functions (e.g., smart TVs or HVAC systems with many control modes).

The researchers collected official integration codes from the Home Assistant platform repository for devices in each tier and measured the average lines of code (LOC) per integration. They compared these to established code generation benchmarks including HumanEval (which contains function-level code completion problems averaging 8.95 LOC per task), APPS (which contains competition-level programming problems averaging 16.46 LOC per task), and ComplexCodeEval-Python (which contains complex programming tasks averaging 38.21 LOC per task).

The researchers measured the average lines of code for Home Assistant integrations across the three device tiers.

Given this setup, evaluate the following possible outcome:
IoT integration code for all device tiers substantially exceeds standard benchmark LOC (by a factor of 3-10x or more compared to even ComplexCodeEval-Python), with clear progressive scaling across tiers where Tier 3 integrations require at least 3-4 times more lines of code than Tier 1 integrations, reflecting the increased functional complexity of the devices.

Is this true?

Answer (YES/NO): YES